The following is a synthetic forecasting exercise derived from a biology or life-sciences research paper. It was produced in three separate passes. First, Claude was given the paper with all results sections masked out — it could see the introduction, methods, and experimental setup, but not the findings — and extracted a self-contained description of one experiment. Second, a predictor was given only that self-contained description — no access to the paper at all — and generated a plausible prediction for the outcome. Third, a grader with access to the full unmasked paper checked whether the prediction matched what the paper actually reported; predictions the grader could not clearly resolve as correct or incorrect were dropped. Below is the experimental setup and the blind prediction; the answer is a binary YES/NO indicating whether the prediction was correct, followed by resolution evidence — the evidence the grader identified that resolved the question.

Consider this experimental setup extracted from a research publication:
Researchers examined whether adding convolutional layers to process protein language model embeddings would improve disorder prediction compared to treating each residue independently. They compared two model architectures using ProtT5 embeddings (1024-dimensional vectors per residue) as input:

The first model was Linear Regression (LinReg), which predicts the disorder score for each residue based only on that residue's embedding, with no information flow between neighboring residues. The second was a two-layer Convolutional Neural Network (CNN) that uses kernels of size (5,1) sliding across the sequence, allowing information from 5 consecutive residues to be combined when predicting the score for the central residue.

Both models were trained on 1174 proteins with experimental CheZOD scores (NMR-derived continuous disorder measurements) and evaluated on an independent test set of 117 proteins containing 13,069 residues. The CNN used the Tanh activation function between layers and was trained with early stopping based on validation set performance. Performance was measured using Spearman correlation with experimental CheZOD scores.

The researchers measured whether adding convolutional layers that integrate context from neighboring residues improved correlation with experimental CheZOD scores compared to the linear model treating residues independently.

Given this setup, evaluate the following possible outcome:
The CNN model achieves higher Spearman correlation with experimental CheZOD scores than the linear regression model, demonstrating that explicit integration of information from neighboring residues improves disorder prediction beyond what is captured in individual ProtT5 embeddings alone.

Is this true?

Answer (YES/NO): NO